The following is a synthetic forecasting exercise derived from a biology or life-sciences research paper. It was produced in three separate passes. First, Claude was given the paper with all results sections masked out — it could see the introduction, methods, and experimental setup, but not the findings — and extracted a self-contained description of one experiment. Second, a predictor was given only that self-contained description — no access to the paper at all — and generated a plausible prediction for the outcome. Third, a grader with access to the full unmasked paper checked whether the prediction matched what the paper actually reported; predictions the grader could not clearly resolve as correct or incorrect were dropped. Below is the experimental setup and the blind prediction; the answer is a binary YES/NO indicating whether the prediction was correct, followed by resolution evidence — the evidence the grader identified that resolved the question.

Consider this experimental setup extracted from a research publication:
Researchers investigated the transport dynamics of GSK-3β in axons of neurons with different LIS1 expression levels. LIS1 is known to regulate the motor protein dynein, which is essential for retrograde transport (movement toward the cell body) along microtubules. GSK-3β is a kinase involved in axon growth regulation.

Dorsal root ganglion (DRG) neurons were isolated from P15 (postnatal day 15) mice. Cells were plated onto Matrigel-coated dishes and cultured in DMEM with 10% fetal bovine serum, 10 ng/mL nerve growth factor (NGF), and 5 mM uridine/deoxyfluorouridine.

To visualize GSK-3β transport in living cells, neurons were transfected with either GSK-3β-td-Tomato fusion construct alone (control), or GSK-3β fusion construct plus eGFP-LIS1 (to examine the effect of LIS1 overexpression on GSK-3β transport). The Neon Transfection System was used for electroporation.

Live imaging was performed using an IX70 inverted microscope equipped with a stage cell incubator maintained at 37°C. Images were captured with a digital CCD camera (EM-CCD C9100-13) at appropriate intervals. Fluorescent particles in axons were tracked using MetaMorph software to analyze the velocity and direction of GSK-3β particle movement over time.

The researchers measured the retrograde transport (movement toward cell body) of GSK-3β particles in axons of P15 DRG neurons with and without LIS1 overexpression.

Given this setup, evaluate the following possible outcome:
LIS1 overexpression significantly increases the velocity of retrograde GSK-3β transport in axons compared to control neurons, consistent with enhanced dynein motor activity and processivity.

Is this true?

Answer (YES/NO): NO